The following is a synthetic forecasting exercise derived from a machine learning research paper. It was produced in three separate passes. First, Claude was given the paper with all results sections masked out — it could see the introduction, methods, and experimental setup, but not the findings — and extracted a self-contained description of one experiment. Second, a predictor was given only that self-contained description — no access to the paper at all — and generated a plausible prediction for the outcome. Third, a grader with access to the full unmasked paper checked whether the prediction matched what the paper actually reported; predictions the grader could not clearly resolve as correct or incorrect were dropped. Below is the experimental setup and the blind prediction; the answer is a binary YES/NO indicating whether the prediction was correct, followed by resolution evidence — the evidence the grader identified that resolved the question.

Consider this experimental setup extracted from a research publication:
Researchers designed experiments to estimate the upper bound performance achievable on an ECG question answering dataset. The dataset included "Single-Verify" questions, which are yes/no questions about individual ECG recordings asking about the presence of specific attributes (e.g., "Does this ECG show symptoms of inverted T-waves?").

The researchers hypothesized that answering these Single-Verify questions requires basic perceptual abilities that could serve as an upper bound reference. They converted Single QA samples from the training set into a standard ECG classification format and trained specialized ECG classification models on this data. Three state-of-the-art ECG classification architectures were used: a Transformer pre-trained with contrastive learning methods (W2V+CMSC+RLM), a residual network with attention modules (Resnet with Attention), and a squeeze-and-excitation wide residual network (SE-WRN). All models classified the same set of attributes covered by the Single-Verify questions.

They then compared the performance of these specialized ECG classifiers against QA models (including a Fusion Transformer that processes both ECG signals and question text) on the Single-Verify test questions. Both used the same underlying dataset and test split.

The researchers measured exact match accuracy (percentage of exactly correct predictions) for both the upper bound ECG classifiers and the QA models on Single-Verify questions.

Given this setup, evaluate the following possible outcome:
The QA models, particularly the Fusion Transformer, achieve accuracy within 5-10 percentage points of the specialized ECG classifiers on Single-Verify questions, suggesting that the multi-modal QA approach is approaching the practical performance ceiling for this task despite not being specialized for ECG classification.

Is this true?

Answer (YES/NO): NO